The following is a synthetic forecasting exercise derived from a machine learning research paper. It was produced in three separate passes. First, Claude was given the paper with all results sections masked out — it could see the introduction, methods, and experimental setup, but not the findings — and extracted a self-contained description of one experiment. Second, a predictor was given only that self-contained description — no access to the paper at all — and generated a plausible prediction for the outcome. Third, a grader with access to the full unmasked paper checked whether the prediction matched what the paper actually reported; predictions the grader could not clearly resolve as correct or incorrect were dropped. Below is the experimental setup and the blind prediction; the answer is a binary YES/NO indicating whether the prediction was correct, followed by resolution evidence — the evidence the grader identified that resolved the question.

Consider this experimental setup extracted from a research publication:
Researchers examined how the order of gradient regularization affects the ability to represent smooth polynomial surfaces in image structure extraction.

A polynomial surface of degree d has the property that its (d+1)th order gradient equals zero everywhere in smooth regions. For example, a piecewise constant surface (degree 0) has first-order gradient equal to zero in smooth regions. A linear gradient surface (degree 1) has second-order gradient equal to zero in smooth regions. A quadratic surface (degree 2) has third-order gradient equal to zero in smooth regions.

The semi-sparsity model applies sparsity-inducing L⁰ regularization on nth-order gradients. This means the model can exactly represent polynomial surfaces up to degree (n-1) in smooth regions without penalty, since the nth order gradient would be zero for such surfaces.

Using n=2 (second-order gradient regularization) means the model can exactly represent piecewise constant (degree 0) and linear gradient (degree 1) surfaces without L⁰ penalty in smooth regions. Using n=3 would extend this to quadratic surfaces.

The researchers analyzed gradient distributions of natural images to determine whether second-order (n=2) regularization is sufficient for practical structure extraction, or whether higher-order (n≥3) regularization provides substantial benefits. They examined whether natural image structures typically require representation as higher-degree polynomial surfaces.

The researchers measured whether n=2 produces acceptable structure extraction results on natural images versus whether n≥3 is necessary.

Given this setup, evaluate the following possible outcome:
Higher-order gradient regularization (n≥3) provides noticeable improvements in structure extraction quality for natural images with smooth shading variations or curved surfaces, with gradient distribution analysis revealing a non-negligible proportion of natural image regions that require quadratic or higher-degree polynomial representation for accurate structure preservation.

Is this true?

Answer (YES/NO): NO